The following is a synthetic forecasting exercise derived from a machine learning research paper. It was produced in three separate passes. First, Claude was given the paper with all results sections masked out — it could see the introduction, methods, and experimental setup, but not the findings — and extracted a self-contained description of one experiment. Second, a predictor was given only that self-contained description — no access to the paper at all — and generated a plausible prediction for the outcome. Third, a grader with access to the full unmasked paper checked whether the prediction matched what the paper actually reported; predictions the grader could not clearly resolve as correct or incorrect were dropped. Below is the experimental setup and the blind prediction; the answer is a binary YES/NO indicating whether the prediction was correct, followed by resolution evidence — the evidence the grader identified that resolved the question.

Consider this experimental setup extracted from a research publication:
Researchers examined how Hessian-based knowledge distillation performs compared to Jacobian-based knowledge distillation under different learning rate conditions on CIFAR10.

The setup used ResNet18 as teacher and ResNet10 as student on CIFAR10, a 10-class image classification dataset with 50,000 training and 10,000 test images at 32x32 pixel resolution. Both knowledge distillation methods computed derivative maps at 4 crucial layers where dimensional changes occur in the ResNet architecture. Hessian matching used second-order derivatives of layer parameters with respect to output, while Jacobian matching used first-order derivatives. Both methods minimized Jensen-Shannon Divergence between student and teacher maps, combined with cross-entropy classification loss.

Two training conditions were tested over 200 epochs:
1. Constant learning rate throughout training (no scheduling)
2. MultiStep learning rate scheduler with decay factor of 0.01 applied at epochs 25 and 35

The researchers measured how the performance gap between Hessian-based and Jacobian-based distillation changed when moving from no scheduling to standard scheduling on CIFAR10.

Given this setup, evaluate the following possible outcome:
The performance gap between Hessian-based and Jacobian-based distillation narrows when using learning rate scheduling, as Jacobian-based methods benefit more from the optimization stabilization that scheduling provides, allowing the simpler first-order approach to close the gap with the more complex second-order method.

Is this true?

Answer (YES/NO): YES